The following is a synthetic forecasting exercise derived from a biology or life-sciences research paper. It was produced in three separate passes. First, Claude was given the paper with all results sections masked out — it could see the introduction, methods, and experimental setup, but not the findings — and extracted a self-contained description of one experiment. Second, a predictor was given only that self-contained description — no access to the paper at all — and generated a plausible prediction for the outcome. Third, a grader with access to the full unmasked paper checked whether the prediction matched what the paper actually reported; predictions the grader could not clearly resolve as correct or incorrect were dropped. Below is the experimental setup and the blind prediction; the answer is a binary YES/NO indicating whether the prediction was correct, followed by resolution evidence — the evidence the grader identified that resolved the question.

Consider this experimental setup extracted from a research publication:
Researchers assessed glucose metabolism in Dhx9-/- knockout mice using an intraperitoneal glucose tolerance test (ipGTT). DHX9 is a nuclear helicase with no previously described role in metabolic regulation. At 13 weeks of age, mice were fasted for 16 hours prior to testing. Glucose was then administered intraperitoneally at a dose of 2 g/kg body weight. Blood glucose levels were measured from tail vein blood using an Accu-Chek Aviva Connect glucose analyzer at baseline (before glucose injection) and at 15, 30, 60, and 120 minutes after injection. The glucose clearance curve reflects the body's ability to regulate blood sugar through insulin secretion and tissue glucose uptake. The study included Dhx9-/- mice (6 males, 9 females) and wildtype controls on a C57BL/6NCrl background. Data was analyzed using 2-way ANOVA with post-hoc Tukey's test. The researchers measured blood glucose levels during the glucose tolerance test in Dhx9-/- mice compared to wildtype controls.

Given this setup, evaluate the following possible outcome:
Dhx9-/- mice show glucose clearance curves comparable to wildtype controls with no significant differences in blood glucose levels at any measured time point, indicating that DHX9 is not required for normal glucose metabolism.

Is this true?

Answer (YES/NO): NO